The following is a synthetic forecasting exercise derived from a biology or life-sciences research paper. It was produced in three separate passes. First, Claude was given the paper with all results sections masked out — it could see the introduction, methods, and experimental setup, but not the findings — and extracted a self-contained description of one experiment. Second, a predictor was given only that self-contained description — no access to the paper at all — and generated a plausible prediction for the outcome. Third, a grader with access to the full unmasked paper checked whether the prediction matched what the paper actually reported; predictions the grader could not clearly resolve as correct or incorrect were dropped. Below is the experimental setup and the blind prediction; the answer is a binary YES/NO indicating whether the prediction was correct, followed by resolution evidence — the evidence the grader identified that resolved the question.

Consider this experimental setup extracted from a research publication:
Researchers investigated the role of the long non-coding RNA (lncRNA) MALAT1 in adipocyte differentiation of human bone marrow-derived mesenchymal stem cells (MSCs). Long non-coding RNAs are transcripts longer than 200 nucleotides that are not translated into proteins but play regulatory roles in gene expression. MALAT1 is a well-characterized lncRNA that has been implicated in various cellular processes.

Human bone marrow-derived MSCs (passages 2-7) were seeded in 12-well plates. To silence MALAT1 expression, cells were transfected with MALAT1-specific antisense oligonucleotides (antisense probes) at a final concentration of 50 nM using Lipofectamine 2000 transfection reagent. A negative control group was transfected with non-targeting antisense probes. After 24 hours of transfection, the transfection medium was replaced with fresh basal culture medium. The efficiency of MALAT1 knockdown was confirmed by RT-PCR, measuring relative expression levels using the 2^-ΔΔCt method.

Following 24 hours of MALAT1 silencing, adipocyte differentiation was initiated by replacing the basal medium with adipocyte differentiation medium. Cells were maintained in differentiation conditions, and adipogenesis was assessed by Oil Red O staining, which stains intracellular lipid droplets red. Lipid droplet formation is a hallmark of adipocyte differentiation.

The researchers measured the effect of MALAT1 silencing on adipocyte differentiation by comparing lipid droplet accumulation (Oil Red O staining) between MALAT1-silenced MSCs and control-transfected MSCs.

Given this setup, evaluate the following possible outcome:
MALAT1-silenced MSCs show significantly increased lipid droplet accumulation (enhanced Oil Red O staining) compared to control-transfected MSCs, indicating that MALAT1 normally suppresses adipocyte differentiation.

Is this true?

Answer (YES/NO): NO